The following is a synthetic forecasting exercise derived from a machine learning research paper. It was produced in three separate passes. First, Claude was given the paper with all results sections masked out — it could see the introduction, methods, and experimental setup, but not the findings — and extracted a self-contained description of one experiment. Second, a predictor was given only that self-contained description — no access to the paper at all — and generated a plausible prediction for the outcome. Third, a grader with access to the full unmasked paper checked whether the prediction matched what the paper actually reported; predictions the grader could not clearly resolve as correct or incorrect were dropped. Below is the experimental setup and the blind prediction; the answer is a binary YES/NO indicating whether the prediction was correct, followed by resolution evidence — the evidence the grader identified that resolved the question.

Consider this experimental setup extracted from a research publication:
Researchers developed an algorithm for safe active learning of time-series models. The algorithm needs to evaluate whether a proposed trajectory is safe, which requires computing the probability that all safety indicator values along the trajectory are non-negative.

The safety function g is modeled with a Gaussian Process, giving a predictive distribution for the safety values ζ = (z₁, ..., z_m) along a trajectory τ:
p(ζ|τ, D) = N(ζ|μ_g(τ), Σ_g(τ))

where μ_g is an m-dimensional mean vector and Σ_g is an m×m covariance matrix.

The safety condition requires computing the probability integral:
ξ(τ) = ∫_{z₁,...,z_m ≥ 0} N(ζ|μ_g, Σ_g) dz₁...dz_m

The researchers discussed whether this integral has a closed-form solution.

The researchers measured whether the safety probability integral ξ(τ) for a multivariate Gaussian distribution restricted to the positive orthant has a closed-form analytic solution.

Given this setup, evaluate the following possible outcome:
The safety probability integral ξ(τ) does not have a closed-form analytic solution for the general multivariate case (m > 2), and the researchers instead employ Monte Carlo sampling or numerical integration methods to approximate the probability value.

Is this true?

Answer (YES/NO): YES